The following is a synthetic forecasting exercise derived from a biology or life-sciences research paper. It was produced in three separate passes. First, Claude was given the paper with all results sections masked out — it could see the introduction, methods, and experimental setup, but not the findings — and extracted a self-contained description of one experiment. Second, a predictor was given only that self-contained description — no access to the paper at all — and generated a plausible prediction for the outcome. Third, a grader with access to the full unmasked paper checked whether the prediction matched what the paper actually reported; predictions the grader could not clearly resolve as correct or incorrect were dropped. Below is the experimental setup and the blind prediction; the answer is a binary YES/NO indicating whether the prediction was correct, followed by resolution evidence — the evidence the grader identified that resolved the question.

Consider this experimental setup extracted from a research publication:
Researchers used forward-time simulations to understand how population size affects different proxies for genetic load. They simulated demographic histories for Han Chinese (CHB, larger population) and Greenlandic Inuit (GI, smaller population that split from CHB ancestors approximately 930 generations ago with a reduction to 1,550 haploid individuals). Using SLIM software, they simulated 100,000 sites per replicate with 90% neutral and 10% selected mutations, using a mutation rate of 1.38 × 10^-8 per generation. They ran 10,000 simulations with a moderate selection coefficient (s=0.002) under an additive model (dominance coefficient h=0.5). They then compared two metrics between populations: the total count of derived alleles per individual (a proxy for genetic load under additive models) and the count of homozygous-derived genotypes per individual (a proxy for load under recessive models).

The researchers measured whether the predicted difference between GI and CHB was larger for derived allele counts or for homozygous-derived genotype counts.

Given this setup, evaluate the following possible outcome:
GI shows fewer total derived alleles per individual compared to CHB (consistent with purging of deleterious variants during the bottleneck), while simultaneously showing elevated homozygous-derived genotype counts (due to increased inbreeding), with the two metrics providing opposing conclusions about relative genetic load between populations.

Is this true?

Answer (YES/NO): NO